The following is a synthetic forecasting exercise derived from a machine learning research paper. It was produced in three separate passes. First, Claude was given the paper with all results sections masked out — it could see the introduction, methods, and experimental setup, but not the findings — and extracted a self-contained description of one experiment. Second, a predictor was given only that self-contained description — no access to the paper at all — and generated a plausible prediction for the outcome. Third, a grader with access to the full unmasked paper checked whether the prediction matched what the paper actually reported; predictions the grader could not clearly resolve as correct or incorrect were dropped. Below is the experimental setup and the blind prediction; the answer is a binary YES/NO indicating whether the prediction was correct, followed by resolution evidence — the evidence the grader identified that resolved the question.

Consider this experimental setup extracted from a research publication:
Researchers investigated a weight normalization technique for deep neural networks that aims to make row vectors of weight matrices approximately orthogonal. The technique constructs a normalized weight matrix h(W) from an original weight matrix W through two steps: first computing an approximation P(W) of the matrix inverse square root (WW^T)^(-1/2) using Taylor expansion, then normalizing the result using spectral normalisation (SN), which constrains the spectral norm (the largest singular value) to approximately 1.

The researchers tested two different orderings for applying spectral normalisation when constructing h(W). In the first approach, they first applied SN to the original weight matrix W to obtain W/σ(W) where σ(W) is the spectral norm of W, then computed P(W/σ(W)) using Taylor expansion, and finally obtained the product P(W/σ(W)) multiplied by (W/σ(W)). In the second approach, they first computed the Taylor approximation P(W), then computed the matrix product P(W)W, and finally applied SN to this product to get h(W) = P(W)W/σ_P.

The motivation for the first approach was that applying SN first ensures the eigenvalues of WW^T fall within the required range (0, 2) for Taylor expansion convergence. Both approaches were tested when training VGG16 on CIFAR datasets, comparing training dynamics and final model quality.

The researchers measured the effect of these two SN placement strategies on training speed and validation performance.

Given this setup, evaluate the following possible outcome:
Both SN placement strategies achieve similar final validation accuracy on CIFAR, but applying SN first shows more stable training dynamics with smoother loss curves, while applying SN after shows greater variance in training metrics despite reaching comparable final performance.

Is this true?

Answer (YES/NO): NO